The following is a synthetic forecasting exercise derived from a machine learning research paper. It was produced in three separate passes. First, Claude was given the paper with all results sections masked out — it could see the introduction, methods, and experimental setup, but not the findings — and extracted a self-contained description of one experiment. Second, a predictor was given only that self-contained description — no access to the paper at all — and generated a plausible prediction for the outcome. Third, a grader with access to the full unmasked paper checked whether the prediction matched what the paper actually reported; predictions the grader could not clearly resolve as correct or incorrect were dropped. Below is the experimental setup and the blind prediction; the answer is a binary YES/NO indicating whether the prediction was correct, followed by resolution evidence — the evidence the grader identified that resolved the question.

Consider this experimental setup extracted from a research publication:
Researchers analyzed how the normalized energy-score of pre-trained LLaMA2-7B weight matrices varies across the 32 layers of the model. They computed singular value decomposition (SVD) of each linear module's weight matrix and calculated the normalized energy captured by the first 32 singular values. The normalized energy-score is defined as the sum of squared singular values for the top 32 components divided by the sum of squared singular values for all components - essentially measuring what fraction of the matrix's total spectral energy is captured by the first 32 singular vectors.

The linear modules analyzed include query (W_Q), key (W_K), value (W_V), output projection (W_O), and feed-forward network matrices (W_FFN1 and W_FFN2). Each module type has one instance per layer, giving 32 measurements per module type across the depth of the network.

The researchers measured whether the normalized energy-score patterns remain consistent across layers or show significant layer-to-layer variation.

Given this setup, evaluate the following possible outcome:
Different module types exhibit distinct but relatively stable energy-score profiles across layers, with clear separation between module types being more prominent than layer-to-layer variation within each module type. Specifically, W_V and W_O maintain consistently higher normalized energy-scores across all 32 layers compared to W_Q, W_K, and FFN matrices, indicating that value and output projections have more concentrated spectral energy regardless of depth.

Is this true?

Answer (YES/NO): NO